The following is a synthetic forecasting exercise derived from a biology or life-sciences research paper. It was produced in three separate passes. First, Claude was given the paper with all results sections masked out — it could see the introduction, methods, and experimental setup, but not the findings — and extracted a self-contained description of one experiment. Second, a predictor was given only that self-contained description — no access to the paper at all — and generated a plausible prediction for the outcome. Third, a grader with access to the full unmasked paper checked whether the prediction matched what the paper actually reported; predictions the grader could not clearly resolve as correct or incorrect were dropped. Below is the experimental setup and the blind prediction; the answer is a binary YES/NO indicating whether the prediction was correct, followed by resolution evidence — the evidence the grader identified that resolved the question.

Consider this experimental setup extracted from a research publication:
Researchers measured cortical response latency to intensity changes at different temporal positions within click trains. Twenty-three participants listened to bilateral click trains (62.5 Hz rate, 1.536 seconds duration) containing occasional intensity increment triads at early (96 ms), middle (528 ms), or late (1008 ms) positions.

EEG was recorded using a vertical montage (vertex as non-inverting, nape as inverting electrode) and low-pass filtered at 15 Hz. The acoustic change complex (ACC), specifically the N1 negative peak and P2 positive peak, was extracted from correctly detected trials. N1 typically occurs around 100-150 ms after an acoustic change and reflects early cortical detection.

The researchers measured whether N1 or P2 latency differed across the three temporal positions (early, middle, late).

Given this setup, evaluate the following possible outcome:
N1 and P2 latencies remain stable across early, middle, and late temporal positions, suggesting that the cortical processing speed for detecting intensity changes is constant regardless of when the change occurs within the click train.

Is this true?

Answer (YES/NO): NO